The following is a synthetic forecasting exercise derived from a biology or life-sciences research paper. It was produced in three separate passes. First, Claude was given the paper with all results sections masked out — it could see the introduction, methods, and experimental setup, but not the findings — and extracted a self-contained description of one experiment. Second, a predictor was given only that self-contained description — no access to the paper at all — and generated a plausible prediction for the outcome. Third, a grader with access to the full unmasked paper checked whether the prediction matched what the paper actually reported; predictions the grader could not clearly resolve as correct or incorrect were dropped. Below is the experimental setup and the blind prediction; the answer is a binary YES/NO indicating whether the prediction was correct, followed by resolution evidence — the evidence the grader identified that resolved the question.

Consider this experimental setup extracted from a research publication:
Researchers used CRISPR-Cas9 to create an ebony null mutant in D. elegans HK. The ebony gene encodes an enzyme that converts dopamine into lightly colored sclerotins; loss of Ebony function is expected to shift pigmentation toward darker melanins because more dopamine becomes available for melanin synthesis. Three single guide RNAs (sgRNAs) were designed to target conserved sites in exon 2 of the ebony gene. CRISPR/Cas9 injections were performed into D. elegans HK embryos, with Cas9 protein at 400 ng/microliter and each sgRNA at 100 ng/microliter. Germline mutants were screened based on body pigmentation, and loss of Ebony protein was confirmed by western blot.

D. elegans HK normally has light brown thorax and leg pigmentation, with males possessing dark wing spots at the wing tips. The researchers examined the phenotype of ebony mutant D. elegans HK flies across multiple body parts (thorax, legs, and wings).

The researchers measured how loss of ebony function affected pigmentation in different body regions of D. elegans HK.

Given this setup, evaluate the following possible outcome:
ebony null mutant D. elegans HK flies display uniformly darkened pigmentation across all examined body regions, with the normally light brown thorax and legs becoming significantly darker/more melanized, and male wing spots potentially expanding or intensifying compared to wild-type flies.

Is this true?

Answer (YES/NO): NO